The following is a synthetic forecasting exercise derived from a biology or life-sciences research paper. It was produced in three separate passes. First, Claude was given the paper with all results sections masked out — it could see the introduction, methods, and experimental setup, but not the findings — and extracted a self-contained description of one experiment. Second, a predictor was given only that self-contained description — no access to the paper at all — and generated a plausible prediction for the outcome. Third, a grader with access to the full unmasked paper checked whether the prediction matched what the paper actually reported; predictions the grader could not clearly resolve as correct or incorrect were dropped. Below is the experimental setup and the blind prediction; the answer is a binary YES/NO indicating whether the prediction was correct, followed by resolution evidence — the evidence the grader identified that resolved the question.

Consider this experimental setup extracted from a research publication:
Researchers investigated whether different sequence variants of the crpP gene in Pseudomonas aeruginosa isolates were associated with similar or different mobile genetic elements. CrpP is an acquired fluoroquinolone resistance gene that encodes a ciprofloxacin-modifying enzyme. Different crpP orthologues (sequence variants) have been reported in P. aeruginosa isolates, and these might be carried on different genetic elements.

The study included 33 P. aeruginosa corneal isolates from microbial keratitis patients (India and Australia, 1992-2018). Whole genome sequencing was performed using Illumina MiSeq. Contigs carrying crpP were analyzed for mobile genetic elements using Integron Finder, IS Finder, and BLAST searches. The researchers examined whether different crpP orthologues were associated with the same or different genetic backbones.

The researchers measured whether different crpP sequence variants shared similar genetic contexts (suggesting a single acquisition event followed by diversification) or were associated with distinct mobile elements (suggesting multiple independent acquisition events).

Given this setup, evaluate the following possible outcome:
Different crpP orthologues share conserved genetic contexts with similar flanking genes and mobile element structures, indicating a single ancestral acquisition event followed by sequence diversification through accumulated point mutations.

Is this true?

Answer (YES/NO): YES